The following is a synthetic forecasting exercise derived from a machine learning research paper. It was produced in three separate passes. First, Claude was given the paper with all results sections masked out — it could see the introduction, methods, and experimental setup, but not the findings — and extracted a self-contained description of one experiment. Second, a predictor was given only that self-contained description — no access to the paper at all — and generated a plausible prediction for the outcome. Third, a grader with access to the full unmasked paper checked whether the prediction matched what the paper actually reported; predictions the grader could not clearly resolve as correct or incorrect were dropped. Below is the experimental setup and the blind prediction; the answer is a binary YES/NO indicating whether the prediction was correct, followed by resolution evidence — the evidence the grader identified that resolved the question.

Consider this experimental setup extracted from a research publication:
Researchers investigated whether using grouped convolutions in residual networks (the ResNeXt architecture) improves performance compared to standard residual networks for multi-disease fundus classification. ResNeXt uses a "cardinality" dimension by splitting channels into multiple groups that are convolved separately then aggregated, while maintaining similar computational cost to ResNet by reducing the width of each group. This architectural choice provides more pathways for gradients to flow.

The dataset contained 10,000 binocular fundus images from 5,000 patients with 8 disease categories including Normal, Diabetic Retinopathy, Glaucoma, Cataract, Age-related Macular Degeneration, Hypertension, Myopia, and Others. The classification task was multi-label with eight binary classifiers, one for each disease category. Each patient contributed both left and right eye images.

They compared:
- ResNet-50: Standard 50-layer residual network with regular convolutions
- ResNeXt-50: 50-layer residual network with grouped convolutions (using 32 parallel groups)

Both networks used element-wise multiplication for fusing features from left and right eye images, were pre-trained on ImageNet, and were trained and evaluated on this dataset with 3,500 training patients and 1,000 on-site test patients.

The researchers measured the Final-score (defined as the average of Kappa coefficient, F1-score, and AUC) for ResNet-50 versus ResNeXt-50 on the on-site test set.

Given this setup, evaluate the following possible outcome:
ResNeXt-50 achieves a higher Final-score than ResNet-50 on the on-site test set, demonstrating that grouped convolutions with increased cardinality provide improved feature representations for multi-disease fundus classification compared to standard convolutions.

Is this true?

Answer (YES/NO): YES